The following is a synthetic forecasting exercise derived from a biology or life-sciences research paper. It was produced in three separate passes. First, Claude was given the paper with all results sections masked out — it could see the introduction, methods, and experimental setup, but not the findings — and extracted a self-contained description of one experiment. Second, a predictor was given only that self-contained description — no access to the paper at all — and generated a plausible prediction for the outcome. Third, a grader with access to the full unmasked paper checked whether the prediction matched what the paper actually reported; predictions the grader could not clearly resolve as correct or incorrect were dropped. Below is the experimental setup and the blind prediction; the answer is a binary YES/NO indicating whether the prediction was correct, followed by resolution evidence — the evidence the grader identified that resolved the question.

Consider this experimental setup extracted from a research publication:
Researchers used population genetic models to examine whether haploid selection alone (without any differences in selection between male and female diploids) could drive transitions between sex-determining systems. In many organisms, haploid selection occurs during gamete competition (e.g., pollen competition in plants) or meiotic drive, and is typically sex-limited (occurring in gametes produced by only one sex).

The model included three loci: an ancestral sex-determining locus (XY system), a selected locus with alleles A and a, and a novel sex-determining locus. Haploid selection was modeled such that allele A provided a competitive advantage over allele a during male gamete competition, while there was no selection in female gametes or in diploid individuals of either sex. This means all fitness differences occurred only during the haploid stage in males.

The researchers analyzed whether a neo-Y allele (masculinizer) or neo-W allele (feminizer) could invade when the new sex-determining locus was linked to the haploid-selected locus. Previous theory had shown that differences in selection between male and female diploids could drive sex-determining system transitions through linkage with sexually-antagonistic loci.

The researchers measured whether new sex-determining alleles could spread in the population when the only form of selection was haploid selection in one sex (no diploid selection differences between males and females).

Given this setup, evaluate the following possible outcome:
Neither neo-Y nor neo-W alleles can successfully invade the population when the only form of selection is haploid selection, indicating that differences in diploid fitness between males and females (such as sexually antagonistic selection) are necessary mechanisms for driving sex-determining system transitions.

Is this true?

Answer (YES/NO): NO